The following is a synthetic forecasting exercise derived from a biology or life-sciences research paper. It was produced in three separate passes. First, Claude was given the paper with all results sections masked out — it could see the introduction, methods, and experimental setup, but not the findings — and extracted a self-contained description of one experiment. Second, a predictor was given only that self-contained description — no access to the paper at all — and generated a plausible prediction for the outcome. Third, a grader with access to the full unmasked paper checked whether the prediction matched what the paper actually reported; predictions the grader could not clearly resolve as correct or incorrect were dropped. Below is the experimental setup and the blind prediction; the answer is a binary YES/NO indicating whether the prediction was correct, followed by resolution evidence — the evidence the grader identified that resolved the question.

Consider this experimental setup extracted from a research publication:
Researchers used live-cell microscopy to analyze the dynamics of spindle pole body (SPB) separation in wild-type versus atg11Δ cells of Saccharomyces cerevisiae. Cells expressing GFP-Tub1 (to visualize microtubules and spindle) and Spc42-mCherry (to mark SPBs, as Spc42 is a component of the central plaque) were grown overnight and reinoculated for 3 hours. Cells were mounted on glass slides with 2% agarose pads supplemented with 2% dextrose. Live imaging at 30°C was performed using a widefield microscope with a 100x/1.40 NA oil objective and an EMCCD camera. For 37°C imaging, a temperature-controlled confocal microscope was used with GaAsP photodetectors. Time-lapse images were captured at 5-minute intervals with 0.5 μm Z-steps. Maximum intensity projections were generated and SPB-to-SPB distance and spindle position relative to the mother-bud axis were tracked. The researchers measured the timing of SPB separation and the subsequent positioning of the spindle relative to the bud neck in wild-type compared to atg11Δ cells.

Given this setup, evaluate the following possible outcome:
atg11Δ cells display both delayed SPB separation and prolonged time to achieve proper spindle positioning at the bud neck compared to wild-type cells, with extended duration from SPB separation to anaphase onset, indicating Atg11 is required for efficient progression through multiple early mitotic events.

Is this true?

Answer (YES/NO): YES